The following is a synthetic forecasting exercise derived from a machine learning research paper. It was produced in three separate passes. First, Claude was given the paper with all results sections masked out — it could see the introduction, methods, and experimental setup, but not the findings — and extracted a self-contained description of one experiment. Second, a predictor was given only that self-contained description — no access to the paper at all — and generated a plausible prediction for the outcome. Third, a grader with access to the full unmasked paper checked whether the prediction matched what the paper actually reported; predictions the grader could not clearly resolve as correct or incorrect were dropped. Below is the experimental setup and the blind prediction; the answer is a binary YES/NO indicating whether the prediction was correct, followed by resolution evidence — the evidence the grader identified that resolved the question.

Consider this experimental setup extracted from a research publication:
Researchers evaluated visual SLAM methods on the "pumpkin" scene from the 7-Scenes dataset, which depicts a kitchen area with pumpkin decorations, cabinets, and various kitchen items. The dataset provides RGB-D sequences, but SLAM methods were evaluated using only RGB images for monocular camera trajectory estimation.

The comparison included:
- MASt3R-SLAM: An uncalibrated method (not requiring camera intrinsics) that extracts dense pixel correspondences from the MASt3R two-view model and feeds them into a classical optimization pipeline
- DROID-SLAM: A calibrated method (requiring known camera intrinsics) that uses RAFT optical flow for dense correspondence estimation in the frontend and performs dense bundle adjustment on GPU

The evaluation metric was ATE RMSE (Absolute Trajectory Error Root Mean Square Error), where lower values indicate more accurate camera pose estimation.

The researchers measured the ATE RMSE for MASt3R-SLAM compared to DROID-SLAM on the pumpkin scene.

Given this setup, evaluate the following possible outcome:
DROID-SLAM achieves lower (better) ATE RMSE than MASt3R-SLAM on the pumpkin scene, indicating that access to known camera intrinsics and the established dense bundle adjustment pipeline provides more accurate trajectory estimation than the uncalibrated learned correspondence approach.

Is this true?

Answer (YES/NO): NO